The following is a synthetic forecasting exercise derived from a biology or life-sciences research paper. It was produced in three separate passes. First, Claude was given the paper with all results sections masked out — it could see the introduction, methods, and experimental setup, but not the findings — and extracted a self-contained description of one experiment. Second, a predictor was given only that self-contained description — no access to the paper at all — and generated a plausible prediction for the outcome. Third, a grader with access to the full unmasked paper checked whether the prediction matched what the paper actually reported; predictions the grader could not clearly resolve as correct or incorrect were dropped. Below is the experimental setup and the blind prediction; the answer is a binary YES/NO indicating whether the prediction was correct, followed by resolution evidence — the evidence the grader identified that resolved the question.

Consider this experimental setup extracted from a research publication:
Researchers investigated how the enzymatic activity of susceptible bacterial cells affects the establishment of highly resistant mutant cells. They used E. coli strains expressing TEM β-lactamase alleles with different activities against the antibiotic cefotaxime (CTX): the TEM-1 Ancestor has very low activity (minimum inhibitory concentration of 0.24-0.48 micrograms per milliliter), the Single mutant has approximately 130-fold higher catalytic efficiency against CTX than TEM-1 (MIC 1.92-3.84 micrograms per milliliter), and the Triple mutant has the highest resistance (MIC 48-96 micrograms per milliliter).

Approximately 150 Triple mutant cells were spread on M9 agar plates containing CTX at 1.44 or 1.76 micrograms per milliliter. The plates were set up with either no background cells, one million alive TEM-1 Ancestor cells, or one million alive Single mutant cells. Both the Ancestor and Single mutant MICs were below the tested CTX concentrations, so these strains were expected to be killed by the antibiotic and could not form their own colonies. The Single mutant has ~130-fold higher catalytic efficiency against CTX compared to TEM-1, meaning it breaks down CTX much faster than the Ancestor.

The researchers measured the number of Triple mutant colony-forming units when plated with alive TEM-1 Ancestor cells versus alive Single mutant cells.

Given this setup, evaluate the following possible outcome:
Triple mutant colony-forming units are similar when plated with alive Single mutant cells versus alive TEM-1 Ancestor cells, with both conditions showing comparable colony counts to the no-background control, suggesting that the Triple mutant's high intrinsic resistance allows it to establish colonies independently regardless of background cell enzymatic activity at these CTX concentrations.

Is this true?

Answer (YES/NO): NO